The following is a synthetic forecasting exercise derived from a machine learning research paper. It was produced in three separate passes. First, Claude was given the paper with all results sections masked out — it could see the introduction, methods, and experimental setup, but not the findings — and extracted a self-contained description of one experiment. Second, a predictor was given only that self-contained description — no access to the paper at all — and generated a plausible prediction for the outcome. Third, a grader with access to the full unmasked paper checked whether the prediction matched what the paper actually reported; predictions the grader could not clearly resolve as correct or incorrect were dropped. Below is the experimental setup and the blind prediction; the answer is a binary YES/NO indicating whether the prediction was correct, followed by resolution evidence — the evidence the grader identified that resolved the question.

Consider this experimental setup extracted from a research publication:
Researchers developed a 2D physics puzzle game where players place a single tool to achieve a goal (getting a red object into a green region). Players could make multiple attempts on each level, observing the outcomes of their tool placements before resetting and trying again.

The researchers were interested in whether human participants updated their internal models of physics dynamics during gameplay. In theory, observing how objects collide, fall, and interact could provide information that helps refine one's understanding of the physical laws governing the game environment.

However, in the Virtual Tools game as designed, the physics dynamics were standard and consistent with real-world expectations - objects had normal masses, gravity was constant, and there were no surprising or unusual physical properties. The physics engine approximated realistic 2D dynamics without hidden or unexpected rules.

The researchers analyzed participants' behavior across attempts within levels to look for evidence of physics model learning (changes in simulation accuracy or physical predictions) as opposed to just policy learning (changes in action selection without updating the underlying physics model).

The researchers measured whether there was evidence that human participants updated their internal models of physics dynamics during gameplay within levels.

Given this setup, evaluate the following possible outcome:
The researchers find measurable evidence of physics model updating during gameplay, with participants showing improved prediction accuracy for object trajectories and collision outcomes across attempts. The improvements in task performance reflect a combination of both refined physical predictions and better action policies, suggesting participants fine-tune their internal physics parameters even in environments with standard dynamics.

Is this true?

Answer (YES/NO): NO